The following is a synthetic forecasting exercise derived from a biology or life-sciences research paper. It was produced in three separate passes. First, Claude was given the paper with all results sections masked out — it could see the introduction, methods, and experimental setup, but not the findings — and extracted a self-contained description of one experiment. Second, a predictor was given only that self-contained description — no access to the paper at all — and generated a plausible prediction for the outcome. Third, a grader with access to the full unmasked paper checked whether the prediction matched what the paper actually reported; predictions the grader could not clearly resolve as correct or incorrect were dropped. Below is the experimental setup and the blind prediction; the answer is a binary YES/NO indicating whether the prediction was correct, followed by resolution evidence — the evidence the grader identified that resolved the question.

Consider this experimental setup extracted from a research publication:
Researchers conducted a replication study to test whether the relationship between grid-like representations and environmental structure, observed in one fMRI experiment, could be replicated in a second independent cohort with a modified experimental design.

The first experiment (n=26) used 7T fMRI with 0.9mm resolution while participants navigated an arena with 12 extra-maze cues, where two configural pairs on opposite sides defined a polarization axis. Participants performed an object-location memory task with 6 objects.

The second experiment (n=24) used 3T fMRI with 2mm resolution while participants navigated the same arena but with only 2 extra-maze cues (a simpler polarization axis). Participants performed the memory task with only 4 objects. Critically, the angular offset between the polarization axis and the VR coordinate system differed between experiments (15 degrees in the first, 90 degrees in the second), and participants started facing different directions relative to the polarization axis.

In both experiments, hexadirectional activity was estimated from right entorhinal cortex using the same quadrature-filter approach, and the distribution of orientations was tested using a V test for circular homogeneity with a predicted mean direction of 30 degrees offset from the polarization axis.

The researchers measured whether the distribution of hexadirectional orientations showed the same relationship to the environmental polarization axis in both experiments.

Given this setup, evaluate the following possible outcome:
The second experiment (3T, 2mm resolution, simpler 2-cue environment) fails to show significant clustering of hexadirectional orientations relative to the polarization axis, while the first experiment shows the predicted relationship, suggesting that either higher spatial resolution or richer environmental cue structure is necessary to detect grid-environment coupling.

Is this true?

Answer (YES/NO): NO